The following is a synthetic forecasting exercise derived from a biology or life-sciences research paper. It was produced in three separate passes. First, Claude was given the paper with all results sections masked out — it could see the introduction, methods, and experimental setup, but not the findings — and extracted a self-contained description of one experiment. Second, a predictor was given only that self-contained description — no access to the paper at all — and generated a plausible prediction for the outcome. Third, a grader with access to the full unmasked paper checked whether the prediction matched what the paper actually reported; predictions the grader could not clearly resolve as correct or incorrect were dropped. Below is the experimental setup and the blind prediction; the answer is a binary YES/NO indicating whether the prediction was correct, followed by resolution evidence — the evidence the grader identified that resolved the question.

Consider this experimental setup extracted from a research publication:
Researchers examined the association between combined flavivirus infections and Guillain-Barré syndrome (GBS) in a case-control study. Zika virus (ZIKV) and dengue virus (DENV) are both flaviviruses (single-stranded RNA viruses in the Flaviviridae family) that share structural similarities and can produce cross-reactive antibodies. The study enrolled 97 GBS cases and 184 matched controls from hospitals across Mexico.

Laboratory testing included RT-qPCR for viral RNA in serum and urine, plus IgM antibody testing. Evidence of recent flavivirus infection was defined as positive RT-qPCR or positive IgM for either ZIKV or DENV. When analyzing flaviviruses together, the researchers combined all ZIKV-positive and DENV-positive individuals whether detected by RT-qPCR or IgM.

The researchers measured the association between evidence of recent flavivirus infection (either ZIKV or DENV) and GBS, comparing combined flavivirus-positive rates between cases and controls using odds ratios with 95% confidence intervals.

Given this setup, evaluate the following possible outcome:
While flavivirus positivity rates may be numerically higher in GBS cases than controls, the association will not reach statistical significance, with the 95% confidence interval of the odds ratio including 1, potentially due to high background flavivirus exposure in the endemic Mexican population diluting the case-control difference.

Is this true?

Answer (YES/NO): NO